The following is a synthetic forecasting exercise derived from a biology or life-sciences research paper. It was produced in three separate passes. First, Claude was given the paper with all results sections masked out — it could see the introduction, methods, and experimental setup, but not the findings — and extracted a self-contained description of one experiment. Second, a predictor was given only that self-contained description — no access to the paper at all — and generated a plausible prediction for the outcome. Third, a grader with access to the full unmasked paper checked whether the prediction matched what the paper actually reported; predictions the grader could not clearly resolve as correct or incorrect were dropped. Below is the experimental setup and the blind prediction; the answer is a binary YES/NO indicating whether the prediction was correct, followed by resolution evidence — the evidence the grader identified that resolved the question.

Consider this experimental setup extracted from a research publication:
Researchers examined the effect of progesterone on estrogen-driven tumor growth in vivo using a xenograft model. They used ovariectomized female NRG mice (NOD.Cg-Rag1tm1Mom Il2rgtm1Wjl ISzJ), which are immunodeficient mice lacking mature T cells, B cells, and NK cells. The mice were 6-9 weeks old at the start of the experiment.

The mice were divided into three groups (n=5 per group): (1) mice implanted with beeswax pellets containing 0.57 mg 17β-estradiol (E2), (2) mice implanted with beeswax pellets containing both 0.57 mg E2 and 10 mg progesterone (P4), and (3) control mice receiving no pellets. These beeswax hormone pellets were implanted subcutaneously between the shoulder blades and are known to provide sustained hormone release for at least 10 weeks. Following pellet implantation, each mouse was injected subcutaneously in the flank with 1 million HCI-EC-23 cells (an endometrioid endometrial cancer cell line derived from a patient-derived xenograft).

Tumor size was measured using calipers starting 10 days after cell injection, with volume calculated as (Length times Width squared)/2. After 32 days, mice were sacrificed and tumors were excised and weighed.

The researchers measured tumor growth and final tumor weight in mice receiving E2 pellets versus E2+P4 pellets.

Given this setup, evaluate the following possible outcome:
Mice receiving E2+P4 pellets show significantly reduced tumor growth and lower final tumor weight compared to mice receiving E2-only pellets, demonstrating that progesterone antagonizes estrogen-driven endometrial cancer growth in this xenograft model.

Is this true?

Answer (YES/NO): YES